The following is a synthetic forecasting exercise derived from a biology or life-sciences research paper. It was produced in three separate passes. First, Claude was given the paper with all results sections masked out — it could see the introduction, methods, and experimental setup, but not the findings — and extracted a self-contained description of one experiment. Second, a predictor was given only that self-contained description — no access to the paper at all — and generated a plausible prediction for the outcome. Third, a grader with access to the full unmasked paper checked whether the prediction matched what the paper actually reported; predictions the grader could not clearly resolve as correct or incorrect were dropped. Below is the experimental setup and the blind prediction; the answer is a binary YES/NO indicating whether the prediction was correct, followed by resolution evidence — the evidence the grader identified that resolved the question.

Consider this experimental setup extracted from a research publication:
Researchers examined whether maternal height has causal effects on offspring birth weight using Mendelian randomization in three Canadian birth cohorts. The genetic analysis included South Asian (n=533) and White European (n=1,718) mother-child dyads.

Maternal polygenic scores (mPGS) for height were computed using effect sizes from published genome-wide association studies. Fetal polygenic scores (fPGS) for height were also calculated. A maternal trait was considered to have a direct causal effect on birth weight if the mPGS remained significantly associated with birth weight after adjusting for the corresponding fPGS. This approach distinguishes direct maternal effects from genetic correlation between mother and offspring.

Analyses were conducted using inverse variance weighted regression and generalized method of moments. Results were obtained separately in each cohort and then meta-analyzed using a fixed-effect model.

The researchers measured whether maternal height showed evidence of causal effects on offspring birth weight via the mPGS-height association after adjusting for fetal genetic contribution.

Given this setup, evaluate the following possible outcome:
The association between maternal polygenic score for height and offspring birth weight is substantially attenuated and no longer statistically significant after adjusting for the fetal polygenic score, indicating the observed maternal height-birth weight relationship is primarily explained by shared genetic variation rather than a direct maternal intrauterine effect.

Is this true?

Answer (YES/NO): NO